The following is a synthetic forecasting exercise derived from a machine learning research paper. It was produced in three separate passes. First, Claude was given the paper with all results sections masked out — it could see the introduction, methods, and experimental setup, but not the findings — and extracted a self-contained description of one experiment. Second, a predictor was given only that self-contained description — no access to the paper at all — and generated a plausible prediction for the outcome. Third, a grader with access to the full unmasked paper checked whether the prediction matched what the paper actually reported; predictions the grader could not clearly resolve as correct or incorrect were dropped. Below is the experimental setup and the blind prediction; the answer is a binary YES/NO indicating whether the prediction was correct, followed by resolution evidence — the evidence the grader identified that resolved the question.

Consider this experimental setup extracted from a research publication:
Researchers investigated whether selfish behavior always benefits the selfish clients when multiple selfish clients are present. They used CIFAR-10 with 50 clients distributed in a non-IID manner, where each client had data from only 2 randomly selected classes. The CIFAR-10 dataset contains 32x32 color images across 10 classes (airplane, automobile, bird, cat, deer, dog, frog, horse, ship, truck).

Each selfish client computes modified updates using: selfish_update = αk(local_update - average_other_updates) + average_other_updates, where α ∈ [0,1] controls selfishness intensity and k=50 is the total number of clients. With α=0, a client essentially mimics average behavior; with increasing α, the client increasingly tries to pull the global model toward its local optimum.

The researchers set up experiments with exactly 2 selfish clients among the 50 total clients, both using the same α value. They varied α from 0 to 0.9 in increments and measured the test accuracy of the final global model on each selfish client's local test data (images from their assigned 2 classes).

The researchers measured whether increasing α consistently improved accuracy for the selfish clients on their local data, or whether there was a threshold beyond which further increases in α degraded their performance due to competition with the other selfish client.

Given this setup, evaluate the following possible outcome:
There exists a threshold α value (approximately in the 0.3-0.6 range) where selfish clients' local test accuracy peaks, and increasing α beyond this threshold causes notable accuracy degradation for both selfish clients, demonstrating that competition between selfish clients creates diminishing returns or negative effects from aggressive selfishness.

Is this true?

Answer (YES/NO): YES